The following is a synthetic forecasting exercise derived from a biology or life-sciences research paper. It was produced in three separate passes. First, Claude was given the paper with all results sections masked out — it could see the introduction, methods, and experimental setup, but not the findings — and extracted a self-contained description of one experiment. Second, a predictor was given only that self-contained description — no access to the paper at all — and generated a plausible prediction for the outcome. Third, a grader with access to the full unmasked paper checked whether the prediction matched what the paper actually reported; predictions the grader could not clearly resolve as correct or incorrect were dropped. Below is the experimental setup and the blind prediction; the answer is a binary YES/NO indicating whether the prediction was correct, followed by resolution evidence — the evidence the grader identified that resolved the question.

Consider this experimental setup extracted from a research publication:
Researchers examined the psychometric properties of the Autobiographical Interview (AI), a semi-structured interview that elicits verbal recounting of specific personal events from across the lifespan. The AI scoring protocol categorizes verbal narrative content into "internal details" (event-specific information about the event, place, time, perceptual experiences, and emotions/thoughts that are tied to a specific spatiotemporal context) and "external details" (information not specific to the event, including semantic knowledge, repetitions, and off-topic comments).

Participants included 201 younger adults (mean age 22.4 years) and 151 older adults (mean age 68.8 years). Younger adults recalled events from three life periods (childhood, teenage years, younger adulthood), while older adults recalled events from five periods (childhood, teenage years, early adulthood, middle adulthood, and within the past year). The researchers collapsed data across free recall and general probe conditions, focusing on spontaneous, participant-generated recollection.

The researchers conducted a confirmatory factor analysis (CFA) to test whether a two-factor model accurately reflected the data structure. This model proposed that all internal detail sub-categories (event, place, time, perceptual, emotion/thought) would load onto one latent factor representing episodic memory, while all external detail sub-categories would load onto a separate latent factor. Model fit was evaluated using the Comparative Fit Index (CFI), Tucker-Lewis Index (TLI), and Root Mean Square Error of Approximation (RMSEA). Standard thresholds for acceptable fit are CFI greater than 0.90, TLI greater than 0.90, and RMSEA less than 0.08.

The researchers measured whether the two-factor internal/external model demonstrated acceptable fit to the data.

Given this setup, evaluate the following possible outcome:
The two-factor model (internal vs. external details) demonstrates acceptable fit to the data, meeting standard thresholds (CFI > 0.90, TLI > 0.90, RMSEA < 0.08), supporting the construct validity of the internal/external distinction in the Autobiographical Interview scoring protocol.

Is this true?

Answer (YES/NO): NO